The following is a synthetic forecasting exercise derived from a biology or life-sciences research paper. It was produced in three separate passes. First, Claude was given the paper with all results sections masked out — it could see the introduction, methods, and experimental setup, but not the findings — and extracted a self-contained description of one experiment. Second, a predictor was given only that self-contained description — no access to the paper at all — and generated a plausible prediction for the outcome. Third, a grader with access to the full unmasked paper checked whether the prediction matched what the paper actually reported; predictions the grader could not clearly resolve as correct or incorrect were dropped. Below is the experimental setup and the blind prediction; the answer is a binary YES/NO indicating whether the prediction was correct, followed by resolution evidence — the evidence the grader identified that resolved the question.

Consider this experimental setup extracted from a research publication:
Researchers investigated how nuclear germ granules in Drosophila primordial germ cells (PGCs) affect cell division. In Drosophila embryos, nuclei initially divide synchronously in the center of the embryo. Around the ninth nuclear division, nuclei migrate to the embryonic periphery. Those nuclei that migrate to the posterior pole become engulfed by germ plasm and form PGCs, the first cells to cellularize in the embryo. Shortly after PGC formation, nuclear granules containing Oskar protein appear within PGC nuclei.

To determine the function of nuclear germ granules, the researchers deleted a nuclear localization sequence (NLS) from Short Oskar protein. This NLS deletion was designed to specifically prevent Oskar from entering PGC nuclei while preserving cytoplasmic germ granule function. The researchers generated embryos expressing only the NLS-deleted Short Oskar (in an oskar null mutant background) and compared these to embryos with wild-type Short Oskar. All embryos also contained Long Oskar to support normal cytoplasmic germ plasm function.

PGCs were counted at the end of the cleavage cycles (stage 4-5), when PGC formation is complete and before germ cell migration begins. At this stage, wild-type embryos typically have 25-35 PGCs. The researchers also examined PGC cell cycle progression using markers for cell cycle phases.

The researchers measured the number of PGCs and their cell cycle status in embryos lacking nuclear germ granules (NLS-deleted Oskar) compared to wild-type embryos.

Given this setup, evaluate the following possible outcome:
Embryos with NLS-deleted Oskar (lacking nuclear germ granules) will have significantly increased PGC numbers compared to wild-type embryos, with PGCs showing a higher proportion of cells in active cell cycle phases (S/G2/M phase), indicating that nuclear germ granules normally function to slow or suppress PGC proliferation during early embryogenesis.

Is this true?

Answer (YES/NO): NO